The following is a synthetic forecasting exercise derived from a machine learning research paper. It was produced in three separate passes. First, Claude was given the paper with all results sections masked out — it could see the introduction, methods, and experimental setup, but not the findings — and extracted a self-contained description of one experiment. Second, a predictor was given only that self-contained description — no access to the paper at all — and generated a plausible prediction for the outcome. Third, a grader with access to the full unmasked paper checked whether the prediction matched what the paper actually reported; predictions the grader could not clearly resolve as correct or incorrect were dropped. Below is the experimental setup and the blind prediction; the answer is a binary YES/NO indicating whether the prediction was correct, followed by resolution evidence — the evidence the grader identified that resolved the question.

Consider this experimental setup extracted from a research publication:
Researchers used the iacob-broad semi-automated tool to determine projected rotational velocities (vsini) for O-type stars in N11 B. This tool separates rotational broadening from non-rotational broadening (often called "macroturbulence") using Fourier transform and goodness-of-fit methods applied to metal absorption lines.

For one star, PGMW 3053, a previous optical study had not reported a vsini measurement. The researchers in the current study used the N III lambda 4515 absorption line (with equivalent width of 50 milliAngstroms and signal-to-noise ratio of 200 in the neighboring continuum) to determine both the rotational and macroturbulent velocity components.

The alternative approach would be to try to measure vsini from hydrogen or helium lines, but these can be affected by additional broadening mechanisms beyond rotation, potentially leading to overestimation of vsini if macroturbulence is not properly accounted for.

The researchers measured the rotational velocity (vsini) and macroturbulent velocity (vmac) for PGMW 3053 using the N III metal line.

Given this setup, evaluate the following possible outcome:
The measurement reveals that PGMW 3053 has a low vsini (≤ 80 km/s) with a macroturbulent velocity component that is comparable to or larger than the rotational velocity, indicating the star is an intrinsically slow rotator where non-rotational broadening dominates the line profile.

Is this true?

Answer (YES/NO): NO